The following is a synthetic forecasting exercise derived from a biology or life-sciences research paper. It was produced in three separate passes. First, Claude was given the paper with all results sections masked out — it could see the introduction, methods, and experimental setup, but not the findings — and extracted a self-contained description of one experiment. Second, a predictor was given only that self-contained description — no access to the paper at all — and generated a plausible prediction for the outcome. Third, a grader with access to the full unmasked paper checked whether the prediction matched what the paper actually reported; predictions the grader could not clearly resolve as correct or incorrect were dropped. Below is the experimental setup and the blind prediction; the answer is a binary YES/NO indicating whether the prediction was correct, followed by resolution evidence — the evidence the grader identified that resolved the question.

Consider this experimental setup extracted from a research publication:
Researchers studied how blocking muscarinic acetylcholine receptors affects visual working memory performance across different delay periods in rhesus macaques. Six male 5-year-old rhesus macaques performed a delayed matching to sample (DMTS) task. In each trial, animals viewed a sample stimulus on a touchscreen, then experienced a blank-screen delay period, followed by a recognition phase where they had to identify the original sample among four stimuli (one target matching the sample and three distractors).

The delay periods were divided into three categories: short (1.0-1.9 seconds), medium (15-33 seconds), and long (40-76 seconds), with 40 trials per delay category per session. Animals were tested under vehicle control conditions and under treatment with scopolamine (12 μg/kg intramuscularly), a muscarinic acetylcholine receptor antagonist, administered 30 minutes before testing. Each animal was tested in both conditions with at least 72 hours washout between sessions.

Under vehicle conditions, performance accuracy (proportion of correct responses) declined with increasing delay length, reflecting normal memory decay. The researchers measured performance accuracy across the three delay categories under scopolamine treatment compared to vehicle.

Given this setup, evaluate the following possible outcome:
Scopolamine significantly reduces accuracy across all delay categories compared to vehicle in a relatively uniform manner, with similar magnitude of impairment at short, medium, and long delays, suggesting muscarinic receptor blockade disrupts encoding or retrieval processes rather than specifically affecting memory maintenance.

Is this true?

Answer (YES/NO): NO